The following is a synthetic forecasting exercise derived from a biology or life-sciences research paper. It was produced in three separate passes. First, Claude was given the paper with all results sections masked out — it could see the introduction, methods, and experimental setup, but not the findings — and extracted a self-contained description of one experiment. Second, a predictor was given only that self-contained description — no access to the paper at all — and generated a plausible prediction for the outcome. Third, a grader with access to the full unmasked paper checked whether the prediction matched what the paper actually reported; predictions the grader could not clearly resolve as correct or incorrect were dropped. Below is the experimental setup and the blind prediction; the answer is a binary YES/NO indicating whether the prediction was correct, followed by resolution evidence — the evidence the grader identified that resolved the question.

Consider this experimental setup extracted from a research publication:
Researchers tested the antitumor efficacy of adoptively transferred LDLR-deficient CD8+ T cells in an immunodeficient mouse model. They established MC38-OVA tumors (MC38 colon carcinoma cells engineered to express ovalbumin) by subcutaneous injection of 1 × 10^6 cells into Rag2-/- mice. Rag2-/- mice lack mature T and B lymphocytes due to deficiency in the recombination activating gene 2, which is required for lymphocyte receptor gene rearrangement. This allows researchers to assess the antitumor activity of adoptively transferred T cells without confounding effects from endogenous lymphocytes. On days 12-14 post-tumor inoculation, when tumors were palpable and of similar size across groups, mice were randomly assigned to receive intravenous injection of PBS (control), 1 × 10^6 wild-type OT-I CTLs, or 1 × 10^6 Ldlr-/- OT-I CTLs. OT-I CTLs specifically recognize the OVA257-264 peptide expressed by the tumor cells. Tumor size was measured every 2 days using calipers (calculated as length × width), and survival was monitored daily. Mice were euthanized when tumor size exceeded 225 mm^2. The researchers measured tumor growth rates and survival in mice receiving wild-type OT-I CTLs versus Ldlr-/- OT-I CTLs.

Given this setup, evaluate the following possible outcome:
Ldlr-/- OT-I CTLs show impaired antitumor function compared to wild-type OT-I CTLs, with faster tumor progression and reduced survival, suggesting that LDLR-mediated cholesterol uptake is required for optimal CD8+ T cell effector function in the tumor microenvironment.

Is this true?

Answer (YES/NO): YES